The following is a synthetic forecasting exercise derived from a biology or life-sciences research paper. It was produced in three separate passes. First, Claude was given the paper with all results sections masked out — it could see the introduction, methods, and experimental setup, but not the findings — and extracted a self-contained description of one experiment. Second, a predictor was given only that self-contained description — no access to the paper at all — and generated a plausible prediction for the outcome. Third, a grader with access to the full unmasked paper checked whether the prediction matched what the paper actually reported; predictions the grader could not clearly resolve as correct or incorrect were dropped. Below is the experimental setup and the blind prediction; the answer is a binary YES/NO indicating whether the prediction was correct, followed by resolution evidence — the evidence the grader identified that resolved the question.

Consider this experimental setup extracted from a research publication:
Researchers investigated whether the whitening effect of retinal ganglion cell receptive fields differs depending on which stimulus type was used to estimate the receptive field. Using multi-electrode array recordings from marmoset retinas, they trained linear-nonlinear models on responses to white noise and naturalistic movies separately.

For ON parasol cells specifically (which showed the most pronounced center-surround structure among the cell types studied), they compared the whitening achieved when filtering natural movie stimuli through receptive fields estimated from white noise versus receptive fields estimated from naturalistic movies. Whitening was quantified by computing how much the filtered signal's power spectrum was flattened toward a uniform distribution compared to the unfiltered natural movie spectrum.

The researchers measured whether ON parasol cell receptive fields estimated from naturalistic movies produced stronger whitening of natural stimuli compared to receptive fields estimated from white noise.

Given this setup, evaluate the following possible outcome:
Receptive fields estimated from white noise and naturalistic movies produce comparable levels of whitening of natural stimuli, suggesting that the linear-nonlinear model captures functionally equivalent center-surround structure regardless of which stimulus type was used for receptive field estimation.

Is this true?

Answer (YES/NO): NO